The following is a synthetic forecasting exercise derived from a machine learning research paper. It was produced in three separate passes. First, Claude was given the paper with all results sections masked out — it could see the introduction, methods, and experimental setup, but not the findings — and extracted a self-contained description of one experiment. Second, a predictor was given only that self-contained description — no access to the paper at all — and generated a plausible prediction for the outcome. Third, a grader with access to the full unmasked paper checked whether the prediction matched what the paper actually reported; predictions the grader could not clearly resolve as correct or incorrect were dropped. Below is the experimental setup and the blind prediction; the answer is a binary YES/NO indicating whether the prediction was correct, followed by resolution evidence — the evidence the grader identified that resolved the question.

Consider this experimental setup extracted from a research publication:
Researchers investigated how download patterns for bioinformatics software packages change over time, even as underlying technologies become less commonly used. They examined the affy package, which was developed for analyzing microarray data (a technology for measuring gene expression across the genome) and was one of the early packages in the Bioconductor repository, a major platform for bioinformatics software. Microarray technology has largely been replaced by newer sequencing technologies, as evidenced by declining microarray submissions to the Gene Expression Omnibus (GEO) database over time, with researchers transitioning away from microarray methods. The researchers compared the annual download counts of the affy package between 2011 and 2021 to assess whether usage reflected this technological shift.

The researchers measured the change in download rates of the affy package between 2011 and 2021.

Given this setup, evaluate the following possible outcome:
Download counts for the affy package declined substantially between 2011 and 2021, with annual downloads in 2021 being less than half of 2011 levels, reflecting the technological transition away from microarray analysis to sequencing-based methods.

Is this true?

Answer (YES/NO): NO